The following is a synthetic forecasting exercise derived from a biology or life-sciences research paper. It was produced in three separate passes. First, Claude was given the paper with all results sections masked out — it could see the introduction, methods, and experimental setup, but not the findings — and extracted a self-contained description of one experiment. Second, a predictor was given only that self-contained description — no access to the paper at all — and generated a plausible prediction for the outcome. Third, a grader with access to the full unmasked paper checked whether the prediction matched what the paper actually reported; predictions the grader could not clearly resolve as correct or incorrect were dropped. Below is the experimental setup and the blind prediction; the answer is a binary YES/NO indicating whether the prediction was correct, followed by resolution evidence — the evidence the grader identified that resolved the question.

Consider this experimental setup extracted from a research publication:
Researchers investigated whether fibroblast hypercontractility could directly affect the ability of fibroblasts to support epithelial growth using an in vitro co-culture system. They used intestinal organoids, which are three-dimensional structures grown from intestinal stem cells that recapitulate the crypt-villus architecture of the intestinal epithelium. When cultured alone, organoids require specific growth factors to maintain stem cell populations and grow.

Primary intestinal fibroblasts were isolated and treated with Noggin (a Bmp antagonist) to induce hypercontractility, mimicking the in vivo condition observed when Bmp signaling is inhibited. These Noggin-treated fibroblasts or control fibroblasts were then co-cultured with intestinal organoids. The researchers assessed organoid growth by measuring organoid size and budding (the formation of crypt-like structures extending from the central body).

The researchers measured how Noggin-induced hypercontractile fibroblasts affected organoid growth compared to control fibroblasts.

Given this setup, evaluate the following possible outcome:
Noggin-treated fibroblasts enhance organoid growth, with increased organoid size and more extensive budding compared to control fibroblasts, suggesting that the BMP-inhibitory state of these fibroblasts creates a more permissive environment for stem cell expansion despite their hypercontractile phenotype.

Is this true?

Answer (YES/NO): NO